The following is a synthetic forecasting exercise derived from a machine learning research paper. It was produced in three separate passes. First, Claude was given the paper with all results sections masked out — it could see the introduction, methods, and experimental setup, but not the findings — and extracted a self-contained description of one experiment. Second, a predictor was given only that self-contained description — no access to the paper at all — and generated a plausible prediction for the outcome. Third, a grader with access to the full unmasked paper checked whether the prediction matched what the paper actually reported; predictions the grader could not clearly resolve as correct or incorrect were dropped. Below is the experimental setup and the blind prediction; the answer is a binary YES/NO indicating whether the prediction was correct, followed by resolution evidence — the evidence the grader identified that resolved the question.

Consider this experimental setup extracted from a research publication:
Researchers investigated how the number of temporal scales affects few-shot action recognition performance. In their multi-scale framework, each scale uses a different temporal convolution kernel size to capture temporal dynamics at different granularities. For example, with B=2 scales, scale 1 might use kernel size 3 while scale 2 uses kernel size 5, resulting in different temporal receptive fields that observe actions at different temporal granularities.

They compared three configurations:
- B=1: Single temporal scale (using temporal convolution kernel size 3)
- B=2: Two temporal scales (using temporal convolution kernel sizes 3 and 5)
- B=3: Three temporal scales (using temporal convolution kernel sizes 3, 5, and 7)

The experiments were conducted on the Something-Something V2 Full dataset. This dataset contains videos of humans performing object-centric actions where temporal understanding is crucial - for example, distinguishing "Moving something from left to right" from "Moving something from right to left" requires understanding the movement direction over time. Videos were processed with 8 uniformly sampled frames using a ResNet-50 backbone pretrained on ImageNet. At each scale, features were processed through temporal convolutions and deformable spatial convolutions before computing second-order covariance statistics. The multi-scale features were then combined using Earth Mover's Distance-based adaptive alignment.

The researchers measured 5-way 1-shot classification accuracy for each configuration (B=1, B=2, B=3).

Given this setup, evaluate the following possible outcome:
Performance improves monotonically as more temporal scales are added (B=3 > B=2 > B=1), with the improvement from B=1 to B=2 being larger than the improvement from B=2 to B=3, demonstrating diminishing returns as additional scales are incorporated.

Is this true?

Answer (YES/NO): YES